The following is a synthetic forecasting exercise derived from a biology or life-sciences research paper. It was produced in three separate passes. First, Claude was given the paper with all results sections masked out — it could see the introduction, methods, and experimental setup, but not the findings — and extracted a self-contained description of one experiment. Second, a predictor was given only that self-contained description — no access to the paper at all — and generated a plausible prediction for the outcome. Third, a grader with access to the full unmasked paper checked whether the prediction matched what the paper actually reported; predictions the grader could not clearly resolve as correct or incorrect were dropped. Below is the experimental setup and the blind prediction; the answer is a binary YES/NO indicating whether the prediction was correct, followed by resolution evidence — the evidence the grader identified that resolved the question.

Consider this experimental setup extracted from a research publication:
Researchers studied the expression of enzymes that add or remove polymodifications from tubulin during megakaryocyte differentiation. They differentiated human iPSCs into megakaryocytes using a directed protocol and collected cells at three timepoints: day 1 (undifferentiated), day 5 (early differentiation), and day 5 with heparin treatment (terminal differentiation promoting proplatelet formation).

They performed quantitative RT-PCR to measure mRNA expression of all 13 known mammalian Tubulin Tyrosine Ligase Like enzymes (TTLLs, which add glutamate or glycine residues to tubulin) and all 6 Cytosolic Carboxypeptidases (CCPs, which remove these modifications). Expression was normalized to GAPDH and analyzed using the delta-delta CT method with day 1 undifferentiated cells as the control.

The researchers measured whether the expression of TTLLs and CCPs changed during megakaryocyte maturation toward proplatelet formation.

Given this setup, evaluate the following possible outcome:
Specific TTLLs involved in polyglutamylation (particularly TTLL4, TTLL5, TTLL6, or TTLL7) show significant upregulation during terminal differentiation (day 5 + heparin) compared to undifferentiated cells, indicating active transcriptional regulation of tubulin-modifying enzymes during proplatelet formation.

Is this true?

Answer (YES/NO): YES